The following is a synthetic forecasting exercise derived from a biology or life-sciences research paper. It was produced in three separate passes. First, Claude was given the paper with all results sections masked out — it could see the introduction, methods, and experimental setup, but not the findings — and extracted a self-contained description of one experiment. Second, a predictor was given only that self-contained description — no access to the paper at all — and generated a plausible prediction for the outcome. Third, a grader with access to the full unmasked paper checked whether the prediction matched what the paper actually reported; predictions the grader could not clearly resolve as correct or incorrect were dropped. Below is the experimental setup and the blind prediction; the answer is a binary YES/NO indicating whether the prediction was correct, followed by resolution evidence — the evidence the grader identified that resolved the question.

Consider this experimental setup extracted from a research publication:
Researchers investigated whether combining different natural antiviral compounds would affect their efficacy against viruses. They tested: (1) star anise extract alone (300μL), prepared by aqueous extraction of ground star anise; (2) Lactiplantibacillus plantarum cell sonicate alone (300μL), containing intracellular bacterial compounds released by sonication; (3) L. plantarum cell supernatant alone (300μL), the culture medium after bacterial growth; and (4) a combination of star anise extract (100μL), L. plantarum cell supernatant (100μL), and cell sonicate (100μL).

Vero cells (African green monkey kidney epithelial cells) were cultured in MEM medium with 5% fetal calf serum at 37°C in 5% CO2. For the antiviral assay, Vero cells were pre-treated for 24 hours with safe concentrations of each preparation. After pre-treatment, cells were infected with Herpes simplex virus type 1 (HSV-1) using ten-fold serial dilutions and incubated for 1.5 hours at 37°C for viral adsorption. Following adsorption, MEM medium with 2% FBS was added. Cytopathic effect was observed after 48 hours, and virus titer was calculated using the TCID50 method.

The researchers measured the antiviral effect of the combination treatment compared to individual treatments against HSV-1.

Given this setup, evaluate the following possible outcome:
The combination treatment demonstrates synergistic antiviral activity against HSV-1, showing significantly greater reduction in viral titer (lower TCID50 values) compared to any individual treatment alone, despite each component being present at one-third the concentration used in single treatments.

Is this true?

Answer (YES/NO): NO